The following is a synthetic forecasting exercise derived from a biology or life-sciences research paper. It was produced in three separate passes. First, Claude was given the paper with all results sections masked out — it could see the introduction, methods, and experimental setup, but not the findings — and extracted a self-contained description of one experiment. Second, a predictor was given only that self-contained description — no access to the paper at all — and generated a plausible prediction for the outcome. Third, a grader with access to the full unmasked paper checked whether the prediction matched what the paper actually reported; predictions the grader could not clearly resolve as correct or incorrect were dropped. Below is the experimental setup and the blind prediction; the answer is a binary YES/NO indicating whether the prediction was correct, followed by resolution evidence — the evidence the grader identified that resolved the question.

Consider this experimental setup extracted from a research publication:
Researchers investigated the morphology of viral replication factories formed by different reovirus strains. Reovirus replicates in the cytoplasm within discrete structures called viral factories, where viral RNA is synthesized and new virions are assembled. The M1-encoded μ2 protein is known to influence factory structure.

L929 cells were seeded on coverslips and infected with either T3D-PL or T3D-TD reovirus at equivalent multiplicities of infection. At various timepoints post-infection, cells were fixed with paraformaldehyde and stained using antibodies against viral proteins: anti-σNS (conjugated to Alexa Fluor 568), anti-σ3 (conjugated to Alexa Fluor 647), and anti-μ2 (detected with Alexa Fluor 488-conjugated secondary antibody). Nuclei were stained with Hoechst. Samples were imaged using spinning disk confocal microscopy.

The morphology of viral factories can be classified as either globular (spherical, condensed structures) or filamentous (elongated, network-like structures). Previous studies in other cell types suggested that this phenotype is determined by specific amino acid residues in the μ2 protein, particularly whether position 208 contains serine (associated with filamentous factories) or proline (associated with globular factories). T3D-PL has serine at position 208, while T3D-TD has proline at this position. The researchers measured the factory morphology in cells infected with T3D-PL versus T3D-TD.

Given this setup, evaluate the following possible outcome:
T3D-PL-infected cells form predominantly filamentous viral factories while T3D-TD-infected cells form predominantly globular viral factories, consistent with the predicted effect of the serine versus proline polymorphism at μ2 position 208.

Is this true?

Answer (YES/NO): YES